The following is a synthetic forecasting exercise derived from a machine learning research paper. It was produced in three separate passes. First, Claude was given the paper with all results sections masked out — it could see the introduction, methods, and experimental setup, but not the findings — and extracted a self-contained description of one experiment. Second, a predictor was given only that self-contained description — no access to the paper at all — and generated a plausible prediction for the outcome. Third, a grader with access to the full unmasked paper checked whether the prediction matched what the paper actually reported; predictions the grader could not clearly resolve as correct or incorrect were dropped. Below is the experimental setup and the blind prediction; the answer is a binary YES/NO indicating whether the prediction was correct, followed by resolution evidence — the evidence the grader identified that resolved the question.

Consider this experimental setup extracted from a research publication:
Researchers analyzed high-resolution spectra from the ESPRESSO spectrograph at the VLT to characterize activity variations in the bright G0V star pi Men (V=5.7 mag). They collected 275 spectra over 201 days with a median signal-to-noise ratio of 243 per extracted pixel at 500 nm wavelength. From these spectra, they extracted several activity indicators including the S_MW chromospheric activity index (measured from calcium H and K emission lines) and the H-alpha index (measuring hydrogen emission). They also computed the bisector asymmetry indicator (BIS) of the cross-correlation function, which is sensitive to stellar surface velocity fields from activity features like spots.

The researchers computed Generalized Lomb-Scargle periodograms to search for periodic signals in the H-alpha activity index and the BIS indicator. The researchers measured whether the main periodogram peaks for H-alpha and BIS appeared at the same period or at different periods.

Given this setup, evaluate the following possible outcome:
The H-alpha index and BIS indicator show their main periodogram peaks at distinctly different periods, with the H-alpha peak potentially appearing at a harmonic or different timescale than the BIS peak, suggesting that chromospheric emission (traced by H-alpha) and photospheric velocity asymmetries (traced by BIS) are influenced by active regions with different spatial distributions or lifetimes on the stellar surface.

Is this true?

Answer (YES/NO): NO